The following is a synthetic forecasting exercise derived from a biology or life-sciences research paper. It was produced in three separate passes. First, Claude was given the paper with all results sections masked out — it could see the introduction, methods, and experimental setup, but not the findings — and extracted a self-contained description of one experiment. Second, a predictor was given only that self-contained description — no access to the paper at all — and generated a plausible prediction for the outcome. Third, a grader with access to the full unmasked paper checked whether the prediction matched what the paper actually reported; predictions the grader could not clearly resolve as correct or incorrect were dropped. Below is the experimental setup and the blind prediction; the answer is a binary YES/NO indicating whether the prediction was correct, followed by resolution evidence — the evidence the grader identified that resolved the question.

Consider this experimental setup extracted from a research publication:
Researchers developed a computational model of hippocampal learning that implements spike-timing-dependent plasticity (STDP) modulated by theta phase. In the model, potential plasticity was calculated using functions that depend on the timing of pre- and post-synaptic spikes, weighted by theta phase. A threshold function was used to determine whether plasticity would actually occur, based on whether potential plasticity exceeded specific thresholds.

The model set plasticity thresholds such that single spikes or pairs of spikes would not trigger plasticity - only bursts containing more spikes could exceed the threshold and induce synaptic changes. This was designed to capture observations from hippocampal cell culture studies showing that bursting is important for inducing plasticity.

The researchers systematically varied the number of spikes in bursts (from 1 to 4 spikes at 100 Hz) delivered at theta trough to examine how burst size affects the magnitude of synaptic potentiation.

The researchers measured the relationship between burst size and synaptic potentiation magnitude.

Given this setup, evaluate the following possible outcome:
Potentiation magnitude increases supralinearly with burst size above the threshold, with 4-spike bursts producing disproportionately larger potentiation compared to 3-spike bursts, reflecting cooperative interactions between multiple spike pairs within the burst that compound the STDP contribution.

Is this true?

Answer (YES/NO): YES